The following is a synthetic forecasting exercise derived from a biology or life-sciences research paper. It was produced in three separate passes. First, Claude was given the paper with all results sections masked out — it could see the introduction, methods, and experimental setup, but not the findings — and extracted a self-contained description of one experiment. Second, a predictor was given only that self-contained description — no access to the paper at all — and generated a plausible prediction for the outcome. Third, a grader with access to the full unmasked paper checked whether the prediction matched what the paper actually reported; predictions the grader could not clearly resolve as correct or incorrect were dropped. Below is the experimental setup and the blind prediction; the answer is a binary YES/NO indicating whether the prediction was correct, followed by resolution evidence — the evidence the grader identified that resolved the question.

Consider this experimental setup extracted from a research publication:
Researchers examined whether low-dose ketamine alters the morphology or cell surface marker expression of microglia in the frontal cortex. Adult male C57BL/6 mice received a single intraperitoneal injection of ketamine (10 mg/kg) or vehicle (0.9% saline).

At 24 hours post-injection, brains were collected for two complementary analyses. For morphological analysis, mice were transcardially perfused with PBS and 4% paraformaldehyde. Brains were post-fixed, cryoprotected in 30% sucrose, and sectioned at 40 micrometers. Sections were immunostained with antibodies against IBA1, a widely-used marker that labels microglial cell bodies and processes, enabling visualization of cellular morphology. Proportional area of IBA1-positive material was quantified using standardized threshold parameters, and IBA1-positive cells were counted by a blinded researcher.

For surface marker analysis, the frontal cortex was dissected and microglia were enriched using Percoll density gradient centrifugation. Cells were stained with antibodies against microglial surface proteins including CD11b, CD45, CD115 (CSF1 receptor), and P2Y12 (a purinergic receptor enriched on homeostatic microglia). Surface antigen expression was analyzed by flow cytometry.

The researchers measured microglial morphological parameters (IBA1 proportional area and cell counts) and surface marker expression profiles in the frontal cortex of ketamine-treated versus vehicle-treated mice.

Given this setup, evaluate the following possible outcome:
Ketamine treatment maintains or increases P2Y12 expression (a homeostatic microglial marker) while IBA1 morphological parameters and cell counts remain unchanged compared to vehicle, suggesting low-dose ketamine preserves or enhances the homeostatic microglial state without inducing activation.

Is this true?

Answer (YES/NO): YES